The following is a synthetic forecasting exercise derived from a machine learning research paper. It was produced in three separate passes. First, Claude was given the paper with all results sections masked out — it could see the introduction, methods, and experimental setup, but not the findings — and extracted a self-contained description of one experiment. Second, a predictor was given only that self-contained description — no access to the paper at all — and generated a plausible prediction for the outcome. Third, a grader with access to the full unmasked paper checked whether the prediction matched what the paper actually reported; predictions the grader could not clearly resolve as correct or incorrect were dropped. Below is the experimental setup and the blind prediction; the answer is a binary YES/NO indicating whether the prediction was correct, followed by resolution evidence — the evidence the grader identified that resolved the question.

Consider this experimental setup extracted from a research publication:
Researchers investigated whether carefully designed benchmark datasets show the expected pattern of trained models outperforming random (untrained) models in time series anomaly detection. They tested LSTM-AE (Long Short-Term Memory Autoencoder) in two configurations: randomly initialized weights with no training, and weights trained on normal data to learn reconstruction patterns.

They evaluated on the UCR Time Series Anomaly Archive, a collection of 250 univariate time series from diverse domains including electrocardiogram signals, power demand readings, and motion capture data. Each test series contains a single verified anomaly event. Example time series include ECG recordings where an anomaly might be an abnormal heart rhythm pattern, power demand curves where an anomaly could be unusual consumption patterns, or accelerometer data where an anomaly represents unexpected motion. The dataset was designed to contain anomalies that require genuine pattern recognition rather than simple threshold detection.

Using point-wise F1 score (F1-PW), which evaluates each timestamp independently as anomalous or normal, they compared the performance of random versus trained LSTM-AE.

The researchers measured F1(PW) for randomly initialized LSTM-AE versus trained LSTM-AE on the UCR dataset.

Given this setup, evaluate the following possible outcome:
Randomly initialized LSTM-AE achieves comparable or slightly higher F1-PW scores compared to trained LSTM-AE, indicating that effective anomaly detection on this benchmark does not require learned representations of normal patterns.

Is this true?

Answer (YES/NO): NO